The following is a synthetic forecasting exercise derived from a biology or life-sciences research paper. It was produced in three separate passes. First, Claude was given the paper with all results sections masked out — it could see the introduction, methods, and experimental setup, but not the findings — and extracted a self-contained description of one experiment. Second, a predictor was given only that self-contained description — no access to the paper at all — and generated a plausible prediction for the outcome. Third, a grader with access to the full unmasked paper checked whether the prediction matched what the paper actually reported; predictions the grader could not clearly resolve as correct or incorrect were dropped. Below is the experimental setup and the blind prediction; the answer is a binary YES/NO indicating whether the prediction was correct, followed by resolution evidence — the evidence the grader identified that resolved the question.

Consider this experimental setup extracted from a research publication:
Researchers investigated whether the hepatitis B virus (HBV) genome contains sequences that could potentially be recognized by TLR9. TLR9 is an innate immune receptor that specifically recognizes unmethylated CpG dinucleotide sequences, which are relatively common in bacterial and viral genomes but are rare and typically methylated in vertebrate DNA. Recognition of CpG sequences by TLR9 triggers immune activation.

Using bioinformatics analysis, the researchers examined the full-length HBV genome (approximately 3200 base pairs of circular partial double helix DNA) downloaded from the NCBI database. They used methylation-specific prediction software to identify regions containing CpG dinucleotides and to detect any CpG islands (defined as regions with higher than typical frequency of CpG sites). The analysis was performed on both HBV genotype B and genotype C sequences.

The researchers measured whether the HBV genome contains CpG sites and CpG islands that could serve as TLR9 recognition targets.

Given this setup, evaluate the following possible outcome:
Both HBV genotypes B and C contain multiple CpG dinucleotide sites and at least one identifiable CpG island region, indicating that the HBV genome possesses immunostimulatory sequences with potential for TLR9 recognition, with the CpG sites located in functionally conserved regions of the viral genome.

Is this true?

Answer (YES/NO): NO